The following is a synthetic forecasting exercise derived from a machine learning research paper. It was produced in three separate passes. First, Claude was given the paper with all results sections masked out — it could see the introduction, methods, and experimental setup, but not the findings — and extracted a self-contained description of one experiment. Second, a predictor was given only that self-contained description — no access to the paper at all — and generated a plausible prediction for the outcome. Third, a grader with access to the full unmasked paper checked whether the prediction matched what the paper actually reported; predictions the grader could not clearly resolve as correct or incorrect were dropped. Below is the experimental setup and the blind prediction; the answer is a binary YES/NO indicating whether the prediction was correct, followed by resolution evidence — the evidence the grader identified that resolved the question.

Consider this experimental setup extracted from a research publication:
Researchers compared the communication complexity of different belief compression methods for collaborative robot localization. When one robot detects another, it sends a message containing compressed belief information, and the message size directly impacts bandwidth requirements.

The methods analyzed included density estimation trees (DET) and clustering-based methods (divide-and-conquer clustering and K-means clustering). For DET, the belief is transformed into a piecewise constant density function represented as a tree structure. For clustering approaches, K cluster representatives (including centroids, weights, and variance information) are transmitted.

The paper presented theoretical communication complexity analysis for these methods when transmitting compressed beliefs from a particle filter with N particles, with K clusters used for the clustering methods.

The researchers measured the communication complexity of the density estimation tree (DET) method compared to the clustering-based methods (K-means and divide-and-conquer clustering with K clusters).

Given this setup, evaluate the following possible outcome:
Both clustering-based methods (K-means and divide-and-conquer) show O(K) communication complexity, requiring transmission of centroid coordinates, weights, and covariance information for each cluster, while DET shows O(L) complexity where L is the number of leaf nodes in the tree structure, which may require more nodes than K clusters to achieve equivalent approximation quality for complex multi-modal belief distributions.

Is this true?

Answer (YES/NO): NO